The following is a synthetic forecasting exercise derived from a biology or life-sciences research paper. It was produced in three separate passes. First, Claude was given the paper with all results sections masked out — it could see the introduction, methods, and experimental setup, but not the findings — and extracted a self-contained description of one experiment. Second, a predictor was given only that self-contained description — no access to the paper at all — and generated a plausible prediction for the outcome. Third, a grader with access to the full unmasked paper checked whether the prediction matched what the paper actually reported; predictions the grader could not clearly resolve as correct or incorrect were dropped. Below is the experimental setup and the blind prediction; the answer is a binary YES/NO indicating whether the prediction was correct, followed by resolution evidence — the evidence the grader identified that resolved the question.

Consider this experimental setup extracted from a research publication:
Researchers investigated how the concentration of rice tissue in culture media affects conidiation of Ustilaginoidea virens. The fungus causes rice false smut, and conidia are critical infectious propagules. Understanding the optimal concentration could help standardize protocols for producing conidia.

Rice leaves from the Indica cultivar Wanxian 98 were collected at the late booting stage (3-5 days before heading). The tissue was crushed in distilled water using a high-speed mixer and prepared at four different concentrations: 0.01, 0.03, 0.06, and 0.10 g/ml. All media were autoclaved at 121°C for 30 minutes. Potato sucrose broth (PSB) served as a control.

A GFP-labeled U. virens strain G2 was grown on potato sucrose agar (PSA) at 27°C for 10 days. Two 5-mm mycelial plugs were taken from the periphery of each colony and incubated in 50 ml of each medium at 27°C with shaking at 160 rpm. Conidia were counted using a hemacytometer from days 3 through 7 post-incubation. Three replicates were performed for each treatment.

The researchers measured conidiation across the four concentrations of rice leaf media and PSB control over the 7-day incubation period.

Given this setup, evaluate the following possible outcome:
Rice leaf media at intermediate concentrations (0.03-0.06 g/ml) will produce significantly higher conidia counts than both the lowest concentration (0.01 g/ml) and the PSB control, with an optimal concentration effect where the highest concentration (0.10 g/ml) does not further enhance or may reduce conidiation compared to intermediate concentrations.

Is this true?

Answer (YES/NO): YES